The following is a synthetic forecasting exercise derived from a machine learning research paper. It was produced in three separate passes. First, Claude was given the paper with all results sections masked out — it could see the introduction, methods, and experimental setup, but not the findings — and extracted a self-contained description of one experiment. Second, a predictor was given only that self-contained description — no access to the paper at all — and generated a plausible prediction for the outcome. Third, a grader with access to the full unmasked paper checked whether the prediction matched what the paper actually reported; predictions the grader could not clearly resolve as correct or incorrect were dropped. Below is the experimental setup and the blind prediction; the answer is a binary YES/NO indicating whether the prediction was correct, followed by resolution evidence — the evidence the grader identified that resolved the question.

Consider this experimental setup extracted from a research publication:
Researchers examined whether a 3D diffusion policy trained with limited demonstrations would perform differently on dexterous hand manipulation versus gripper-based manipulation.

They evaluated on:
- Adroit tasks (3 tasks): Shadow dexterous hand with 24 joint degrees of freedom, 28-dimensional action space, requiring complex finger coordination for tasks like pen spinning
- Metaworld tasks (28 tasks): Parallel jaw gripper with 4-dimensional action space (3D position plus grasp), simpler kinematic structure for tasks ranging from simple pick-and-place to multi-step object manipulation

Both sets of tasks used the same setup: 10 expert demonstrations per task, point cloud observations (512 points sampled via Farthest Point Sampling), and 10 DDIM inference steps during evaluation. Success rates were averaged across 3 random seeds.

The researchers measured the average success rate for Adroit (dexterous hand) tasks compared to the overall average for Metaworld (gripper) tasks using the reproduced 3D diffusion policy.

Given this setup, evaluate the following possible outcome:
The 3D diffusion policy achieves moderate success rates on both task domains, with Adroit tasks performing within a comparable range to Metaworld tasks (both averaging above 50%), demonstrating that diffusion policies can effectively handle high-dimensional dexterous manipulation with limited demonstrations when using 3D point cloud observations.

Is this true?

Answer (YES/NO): YES